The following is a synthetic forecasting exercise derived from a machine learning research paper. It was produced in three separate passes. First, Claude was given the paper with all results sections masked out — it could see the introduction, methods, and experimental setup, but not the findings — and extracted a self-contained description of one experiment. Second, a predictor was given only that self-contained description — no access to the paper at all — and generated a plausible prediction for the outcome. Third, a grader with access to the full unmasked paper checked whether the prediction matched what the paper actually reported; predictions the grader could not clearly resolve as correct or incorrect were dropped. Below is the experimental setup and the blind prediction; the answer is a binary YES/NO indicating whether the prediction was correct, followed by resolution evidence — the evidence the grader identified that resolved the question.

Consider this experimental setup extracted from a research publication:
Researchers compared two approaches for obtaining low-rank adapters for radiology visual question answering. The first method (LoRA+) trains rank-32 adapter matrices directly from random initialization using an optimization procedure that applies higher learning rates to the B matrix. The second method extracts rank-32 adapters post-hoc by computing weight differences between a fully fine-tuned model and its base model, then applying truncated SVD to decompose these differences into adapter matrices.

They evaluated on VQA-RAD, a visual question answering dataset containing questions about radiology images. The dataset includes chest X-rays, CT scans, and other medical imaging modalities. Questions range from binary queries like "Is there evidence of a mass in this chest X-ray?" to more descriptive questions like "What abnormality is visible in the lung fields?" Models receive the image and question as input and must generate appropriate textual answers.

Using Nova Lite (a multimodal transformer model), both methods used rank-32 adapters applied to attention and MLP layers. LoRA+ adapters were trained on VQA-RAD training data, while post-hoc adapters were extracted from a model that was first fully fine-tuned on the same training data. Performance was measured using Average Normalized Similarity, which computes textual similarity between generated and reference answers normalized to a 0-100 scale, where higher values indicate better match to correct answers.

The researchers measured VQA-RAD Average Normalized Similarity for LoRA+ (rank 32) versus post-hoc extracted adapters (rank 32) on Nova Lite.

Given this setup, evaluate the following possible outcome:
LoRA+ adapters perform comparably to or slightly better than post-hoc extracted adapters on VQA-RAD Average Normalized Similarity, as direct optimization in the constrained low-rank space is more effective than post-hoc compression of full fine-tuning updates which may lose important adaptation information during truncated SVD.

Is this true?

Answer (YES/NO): NO